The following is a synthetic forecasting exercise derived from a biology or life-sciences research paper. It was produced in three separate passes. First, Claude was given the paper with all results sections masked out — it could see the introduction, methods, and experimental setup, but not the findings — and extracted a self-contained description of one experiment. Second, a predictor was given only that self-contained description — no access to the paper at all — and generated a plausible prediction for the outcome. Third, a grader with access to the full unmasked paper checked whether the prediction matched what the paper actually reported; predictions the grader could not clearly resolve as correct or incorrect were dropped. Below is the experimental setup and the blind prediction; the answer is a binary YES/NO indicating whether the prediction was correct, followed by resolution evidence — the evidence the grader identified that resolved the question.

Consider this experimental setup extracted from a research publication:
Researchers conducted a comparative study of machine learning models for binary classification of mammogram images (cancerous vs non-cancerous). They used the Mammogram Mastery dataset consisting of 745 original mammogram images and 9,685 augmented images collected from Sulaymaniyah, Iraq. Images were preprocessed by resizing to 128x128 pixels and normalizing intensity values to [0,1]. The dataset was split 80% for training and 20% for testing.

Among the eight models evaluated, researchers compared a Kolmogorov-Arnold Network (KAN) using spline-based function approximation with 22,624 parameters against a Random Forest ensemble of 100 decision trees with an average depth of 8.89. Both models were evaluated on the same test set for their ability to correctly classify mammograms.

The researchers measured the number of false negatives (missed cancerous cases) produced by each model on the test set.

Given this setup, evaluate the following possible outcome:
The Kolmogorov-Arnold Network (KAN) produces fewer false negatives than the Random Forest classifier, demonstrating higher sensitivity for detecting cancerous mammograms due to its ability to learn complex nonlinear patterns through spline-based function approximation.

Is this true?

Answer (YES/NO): NO